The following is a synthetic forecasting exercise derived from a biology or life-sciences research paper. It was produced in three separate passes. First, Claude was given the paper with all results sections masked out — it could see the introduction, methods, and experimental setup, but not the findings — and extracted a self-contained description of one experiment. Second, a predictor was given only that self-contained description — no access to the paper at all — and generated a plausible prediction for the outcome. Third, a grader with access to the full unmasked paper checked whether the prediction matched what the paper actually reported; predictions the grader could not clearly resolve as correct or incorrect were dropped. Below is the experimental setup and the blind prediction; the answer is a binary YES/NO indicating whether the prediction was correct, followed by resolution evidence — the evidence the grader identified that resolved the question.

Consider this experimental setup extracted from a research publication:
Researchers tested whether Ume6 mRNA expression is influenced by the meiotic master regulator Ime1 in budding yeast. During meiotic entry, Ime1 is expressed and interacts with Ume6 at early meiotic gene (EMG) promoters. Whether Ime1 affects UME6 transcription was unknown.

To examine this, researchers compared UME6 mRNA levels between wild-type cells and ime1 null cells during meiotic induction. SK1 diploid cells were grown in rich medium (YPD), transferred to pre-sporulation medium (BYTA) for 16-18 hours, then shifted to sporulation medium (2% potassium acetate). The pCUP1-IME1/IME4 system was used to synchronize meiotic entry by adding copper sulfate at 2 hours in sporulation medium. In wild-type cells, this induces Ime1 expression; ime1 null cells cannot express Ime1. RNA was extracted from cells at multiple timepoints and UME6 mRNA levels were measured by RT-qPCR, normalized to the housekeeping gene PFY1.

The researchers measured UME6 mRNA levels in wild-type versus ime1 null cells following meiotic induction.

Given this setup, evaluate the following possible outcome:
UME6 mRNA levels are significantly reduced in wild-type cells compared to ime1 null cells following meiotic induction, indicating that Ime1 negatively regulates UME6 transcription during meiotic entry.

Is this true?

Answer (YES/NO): NO